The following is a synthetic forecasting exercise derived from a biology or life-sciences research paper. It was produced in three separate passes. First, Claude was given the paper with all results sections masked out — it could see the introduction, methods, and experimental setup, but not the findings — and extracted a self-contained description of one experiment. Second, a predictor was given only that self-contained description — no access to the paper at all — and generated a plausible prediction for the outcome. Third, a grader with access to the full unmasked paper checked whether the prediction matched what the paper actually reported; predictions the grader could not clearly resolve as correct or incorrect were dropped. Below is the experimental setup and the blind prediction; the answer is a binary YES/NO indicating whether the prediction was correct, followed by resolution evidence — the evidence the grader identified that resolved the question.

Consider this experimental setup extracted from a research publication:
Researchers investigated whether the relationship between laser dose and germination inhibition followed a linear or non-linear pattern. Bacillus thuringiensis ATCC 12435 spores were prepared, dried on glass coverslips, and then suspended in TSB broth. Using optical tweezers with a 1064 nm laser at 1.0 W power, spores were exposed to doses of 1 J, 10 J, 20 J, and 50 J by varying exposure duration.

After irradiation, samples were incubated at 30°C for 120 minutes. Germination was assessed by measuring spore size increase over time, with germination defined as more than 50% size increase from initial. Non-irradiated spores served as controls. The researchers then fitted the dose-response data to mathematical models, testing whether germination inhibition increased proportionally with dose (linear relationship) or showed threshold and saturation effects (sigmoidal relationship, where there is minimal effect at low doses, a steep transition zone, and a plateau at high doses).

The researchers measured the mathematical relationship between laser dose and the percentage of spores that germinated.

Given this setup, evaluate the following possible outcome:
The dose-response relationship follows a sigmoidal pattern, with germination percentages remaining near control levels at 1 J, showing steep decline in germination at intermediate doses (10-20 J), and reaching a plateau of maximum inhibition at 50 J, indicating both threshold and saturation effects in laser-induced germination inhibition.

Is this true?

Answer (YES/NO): YES